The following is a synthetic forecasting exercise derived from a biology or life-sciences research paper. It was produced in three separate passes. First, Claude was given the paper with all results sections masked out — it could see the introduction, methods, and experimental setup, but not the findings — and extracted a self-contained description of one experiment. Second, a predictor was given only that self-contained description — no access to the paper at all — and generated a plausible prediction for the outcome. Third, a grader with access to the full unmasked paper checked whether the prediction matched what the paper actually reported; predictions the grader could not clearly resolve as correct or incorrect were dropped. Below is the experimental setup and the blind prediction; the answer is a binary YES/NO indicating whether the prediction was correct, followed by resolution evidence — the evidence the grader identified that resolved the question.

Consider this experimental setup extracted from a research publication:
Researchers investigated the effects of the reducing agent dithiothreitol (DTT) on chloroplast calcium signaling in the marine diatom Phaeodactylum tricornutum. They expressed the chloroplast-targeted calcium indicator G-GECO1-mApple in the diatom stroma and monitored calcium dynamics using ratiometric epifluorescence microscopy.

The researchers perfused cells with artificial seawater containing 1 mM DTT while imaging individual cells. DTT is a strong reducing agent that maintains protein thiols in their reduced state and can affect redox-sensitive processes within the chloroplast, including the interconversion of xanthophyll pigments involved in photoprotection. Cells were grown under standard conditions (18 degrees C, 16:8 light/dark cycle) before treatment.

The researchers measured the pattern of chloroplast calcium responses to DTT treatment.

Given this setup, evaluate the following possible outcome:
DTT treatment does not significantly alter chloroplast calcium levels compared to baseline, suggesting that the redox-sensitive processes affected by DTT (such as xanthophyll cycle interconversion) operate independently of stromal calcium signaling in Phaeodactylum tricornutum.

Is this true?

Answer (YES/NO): NO